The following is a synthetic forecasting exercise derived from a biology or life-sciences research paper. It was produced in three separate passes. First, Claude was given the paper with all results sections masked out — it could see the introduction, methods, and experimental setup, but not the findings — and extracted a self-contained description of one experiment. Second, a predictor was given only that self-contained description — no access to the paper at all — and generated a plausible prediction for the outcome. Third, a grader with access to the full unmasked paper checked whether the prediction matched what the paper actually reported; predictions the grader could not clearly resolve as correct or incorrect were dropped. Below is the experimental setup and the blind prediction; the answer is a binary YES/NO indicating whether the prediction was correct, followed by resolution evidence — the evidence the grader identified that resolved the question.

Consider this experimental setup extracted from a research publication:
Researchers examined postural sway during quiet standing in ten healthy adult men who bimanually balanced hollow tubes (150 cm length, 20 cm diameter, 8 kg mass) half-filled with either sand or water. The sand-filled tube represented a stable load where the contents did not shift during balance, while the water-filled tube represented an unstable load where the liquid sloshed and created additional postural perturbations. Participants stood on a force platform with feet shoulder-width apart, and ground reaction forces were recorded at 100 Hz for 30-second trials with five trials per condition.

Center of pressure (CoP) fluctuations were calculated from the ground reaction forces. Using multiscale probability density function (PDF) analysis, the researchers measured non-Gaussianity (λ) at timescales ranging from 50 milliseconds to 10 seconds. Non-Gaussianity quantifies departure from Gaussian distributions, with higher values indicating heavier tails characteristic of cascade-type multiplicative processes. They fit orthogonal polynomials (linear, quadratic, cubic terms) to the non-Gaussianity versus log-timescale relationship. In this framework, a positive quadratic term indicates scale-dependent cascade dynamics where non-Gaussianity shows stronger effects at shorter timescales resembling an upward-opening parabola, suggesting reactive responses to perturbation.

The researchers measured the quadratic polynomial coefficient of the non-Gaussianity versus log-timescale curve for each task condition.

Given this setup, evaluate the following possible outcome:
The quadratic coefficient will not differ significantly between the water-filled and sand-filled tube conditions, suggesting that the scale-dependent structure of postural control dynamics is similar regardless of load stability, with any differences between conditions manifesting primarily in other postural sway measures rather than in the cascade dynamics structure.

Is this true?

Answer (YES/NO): NO